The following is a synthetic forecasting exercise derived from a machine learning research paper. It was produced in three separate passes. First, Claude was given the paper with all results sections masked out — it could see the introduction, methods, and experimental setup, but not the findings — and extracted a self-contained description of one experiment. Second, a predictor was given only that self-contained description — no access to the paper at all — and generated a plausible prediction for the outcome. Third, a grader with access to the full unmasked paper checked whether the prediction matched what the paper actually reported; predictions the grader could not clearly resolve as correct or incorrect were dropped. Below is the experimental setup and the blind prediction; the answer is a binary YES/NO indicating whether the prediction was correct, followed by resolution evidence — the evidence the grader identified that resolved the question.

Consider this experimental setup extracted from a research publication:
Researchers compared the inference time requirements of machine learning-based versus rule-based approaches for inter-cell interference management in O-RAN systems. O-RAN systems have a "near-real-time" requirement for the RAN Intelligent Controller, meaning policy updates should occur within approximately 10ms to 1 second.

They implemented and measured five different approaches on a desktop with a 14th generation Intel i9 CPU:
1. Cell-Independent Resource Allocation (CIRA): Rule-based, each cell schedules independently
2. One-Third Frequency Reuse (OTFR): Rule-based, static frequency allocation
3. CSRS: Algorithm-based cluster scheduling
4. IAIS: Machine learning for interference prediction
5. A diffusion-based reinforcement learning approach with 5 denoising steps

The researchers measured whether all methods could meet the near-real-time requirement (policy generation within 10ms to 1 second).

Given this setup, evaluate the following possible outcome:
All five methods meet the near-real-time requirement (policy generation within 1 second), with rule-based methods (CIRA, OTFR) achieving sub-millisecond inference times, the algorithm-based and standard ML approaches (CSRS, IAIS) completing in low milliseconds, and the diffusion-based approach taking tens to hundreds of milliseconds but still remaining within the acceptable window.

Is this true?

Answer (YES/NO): NO